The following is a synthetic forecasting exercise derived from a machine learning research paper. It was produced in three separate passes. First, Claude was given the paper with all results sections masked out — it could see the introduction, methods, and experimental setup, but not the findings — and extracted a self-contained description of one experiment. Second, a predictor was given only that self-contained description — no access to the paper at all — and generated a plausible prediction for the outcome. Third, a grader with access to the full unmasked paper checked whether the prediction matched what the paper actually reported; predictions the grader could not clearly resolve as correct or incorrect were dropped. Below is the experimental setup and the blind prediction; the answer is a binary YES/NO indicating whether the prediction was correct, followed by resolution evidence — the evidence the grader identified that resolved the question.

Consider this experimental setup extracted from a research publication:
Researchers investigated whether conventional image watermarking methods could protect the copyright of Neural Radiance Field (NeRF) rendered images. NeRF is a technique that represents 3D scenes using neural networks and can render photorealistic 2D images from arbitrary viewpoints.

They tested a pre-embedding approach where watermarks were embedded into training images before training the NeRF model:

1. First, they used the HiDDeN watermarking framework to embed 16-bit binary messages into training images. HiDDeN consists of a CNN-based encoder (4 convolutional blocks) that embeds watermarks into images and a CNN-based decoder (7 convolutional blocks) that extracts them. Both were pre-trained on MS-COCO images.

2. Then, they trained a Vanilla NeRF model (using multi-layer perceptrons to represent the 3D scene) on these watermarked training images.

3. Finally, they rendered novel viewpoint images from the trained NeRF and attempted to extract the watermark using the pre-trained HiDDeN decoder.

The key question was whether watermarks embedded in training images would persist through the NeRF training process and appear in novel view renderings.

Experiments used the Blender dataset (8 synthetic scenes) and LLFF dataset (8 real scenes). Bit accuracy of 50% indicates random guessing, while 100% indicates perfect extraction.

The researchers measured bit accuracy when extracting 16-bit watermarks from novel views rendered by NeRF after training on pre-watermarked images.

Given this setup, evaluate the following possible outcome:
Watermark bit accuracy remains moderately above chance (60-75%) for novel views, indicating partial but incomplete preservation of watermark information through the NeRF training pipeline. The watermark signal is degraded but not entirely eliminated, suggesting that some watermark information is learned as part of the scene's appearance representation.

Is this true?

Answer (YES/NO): NO